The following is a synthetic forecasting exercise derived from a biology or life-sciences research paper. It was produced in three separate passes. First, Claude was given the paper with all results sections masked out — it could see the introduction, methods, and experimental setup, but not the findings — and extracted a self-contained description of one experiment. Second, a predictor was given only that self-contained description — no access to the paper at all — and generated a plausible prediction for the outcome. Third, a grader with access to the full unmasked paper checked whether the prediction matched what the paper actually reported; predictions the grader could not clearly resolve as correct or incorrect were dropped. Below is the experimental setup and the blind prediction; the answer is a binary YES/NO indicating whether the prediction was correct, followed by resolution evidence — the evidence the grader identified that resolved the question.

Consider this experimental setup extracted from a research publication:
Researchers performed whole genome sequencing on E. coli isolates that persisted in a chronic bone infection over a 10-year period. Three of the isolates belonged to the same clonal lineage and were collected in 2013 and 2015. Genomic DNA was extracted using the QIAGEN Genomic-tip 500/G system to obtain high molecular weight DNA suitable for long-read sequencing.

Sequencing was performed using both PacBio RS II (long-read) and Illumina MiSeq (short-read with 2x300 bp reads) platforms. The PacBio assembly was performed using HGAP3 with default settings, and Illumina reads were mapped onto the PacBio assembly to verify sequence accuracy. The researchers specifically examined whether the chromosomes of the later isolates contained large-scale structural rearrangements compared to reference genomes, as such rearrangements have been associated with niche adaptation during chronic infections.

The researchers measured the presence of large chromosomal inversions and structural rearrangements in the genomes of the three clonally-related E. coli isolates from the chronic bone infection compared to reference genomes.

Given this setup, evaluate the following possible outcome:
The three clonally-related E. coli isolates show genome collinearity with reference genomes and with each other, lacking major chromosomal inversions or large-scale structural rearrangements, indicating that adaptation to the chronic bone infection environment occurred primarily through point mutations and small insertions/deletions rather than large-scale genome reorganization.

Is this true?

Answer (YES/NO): NO